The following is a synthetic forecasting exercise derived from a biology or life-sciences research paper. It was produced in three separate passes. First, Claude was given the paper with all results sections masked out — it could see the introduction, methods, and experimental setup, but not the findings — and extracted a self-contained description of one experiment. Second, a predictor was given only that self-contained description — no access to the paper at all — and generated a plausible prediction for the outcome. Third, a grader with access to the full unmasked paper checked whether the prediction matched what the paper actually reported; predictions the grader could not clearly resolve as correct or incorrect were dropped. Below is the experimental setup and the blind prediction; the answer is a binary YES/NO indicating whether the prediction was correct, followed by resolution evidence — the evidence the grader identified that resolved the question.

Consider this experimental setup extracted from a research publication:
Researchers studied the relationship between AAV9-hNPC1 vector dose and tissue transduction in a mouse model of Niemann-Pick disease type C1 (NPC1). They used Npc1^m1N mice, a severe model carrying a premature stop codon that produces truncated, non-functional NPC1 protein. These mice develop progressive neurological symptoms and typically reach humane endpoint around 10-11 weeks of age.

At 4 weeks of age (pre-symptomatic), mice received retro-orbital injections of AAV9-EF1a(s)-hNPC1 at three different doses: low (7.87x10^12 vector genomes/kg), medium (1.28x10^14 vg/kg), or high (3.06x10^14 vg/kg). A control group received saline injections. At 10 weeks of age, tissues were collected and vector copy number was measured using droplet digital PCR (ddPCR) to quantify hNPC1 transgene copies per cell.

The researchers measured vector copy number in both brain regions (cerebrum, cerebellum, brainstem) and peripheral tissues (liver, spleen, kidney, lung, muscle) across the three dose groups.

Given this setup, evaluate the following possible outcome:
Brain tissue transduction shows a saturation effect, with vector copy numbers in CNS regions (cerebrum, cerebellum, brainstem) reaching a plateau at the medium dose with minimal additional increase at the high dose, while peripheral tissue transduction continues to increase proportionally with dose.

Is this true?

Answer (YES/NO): NO